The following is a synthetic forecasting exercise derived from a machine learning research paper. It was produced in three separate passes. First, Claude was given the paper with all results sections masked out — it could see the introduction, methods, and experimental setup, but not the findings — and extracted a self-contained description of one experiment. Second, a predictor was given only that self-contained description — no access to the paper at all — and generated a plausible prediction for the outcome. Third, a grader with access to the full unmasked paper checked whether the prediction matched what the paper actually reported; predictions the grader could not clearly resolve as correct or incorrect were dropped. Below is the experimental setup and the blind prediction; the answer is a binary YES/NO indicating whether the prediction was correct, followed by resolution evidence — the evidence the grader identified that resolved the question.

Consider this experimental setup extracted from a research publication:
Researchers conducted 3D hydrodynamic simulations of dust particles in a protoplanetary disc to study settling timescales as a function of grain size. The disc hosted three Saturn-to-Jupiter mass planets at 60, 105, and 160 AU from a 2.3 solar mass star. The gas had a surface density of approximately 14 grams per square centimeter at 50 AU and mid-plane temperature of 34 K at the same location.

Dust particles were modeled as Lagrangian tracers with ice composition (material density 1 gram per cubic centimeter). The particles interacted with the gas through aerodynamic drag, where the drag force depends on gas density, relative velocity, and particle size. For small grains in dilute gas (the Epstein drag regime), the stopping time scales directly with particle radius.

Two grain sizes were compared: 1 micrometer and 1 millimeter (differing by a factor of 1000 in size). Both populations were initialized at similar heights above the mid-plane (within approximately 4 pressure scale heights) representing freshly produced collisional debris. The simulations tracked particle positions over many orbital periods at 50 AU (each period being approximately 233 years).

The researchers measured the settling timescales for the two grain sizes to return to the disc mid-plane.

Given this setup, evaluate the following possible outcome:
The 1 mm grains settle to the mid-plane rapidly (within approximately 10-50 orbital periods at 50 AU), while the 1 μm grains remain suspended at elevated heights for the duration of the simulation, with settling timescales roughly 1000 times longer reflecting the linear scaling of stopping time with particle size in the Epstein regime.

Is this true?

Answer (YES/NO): NO